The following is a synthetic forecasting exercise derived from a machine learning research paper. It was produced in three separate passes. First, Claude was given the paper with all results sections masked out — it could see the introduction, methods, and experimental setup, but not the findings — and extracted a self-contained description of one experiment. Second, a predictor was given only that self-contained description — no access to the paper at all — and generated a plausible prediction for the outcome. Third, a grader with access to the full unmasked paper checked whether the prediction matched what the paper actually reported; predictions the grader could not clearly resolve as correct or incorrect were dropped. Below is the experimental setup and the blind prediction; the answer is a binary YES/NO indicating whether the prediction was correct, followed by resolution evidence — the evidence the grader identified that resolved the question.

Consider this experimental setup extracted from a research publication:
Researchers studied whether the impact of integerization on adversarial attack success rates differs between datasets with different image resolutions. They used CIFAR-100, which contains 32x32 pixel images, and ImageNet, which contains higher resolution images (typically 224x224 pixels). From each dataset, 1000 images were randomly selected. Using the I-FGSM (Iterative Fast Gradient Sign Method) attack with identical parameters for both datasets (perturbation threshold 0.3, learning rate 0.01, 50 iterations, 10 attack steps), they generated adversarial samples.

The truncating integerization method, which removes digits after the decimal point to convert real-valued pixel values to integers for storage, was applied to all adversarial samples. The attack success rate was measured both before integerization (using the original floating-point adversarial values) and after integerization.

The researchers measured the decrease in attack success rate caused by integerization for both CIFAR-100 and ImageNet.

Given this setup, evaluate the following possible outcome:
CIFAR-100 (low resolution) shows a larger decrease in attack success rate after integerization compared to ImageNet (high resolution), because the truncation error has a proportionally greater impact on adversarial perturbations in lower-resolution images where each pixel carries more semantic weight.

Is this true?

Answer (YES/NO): NO